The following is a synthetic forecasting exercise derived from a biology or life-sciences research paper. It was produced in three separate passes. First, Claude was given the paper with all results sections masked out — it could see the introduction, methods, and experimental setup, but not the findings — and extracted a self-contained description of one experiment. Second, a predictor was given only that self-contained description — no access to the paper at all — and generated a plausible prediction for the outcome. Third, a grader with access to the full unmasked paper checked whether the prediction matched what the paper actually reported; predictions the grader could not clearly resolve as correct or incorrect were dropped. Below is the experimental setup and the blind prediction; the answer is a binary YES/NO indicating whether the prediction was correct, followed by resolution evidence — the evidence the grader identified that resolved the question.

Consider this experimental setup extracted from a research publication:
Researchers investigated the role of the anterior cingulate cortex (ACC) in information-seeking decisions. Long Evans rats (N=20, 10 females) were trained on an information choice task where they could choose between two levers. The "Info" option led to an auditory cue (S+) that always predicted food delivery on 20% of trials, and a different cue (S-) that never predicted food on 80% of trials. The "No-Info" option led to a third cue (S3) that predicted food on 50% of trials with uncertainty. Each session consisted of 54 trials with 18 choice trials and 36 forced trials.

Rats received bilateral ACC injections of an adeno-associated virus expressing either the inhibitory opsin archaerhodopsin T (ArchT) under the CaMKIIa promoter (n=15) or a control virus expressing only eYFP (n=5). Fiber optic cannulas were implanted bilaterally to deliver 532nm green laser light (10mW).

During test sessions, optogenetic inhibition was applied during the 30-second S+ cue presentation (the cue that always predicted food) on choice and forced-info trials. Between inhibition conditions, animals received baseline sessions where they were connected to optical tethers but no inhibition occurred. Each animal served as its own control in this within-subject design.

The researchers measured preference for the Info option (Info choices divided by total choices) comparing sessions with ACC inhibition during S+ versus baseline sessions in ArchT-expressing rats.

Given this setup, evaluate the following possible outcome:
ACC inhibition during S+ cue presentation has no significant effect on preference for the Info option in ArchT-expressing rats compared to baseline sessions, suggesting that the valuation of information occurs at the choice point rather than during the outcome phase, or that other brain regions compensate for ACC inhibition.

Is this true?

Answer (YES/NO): YES